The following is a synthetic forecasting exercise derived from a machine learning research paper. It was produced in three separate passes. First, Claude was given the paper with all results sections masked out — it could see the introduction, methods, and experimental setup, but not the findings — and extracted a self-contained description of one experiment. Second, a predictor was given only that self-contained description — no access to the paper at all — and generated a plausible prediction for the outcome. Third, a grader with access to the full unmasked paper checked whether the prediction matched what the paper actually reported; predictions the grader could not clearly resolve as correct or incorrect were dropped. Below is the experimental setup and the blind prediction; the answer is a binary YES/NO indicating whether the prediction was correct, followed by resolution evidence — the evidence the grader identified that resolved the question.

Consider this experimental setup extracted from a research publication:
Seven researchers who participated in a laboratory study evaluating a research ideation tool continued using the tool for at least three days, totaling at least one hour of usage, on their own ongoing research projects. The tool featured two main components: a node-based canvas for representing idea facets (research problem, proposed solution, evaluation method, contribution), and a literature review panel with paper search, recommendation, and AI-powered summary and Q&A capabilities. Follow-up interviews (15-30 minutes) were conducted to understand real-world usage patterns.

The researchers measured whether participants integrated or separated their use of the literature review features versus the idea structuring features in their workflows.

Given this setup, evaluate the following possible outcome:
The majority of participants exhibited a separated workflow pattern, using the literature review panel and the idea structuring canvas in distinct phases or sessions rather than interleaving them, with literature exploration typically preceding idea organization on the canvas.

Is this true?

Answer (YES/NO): NO